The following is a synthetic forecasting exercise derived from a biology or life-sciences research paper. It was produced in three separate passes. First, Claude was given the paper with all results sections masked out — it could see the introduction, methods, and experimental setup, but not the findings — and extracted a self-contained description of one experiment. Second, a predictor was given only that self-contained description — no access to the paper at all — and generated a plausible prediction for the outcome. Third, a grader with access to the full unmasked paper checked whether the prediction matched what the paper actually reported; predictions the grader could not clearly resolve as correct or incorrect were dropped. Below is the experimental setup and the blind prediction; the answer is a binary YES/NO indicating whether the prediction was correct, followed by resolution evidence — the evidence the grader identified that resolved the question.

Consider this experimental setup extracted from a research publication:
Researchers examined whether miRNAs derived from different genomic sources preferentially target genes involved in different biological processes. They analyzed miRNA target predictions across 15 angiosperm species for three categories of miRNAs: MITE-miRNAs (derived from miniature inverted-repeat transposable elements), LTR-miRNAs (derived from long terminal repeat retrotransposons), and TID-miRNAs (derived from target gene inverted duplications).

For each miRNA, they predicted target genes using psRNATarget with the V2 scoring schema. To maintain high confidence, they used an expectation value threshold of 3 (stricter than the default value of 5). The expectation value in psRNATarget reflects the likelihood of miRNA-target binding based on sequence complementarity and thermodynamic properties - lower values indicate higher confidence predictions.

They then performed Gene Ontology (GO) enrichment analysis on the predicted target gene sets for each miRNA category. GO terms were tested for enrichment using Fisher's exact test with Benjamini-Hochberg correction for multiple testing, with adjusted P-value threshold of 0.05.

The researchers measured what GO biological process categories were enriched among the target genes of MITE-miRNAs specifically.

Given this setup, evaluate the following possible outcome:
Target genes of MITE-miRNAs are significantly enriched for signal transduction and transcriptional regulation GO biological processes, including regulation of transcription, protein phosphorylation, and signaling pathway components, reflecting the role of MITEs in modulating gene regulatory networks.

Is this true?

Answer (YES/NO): NO